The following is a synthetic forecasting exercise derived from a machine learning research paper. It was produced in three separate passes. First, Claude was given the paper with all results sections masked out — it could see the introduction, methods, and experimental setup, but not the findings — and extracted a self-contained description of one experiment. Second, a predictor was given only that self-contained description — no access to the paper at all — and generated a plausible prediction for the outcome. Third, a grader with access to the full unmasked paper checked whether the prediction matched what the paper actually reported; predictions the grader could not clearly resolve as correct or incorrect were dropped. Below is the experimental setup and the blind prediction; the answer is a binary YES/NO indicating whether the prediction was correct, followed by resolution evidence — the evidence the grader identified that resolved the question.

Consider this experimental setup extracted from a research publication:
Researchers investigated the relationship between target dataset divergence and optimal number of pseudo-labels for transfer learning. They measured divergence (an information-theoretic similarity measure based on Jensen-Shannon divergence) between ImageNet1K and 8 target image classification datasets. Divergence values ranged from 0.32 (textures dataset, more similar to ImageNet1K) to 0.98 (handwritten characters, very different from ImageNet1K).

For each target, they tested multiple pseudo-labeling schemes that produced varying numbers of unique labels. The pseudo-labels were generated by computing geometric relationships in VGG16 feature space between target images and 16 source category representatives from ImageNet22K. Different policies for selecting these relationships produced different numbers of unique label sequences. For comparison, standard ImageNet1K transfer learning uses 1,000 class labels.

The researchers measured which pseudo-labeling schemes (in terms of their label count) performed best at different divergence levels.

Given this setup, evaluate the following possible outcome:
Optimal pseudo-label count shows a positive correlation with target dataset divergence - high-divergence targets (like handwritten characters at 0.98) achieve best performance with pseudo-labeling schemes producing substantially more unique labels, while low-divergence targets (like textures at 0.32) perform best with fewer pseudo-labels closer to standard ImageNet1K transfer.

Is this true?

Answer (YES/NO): NO